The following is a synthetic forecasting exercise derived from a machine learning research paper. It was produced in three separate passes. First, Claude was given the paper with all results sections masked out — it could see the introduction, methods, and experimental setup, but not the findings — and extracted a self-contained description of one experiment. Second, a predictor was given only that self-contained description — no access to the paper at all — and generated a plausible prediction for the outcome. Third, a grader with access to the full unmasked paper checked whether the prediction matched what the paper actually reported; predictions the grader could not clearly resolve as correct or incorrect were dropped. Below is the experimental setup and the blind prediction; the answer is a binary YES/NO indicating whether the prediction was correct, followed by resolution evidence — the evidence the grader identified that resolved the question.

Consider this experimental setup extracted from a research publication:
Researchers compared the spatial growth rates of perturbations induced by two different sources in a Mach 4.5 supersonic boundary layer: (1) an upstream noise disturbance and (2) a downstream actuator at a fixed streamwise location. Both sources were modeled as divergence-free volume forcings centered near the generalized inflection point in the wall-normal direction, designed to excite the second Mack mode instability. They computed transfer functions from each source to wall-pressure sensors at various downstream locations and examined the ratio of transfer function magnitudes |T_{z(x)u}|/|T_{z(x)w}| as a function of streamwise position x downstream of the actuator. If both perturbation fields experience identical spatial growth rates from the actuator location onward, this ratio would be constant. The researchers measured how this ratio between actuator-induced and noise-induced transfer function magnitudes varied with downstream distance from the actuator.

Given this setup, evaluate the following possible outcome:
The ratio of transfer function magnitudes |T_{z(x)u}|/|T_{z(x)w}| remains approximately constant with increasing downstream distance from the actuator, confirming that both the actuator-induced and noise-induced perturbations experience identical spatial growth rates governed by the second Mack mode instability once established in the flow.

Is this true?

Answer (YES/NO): NO